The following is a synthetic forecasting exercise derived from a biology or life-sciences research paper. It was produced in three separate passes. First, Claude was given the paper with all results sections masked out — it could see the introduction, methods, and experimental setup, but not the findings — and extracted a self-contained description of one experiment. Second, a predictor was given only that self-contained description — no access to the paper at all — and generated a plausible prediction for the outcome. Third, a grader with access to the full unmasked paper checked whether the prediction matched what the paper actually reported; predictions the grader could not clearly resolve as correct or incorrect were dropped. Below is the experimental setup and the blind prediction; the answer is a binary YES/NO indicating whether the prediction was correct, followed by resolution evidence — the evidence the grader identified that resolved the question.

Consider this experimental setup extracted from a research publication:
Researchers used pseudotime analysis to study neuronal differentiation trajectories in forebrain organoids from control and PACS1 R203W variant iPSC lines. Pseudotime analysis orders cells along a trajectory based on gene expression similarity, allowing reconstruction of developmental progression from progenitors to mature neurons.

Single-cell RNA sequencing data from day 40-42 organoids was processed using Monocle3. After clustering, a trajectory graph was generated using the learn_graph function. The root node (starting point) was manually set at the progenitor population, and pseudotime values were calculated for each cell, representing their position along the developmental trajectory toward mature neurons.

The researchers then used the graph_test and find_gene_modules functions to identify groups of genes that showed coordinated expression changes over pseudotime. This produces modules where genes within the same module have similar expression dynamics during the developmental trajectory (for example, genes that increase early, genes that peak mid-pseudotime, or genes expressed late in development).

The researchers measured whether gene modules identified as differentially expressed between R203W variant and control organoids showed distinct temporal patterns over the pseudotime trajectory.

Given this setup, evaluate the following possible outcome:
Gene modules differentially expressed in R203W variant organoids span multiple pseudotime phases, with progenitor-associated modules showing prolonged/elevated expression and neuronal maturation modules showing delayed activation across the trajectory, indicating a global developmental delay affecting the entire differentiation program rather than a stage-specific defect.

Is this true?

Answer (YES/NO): NO